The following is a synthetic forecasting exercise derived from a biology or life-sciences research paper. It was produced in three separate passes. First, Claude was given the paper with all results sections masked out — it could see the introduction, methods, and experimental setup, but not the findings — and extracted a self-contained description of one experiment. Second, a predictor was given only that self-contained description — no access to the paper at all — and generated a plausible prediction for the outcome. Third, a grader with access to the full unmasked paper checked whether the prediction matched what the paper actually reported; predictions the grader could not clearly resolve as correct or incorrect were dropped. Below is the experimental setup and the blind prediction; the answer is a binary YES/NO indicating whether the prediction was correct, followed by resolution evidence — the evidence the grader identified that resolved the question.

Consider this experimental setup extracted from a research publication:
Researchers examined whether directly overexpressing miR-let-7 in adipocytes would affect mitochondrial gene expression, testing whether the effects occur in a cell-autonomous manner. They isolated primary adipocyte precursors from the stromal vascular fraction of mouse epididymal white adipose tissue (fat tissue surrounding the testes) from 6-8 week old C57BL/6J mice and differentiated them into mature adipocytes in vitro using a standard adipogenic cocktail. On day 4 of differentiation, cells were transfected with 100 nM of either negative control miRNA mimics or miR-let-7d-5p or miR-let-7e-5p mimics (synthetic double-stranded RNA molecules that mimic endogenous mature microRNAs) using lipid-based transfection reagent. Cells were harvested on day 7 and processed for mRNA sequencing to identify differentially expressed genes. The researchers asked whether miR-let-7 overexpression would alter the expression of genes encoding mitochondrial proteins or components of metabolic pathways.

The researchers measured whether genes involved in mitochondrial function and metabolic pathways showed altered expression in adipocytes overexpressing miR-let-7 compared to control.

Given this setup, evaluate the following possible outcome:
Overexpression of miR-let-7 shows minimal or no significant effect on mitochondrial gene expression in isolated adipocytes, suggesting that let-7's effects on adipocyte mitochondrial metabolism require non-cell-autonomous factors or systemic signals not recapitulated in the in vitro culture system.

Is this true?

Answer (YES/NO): NO